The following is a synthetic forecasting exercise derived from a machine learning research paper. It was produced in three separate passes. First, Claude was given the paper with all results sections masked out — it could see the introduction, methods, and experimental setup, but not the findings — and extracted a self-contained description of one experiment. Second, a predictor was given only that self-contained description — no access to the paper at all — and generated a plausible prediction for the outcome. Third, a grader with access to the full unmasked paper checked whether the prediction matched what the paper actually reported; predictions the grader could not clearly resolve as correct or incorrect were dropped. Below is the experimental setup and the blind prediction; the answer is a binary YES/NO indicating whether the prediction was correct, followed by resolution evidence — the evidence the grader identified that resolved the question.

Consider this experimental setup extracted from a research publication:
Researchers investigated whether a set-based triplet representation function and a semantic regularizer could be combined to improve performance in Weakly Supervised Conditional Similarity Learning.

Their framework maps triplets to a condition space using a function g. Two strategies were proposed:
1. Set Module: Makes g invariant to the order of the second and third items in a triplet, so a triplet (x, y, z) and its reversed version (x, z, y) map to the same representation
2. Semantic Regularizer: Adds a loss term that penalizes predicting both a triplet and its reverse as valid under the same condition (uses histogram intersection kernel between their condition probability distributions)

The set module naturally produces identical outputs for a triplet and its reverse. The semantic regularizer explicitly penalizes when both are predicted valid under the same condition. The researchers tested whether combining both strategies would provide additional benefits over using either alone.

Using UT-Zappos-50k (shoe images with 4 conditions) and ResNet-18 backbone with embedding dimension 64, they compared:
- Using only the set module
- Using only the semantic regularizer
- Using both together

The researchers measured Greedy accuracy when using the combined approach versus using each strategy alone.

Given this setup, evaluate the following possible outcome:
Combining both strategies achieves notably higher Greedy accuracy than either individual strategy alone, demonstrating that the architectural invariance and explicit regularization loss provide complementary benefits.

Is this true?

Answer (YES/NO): NO